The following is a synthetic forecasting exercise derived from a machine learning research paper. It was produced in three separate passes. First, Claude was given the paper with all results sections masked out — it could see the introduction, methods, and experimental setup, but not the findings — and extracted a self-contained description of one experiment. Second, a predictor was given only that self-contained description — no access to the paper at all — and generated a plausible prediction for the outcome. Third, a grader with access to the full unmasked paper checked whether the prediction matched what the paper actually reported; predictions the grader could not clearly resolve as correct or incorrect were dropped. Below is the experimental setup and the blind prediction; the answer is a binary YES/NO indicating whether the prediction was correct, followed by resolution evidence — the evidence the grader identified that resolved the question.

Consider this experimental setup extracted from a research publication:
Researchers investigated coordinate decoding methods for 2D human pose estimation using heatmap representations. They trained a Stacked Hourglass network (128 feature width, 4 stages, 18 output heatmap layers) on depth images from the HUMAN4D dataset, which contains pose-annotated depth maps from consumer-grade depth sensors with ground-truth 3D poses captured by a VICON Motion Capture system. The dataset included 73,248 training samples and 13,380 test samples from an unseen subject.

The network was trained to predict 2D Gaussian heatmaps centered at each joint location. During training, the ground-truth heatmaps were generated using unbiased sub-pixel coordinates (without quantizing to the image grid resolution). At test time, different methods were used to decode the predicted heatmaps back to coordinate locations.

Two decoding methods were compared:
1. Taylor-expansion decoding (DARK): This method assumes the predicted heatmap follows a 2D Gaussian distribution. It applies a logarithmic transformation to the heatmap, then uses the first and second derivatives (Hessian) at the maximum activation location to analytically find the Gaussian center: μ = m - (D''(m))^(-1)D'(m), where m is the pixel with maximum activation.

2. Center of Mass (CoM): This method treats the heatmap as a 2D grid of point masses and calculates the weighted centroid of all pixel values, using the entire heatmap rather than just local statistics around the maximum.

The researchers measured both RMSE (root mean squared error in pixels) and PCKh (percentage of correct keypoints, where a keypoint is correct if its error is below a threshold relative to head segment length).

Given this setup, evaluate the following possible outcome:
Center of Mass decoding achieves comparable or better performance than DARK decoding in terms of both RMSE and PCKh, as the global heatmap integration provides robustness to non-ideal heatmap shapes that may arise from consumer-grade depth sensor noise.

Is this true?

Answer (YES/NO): NO